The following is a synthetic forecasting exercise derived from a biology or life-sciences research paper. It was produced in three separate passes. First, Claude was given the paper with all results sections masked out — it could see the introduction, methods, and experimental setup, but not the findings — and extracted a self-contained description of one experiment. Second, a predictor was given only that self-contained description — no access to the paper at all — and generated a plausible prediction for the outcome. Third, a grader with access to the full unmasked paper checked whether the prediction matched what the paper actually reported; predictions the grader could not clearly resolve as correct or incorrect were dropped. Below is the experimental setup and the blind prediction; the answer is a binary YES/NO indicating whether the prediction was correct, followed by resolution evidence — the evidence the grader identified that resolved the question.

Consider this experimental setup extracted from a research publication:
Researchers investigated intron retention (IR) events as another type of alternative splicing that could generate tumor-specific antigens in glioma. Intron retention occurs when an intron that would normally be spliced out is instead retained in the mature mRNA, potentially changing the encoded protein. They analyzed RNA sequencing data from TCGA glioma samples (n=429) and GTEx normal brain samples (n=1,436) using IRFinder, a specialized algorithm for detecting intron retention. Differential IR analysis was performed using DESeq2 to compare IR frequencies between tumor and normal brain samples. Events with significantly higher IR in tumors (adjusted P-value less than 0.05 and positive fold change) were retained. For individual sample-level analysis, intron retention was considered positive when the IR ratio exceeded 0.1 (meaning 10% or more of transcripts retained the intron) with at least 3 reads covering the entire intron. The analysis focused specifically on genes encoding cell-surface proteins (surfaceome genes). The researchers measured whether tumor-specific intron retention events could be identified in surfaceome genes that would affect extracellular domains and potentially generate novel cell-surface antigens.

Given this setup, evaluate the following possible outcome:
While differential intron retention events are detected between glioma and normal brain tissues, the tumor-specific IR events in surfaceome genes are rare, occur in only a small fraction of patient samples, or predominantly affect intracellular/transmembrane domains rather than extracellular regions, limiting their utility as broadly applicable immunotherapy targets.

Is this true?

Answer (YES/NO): NO